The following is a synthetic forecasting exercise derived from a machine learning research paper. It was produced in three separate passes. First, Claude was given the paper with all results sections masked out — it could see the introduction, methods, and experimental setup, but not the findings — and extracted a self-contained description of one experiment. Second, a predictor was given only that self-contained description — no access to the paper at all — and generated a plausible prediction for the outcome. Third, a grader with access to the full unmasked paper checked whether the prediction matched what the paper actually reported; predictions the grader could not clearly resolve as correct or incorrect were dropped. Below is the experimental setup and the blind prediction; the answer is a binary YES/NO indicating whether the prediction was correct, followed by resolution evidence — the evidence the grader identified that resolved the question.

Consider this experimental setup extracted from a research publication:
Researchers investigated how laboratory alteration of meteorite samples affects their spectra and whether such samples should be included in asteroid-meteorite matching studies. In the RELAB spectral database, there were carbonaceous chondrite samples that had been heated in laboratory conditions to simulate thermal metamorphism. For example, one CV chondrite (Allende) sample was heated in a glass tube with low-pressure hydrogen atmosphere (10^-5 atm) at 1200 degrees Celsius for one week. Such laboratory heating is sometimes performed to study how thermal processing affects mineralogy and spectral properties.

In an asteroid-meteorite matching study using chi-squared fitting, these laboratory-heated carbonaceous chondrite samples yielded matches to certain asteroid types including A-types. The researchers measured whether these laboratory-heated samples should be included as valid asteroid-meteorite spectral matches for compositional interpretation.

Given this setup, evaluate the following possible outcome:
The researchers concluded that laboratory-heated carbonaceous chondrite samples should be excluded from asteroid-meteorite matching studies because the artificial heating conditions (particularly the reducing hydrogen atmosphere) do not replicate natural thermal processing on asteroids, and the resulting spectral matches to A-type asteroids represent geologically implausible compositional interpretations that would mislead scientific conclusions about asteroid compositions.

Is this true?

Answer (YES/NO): NO